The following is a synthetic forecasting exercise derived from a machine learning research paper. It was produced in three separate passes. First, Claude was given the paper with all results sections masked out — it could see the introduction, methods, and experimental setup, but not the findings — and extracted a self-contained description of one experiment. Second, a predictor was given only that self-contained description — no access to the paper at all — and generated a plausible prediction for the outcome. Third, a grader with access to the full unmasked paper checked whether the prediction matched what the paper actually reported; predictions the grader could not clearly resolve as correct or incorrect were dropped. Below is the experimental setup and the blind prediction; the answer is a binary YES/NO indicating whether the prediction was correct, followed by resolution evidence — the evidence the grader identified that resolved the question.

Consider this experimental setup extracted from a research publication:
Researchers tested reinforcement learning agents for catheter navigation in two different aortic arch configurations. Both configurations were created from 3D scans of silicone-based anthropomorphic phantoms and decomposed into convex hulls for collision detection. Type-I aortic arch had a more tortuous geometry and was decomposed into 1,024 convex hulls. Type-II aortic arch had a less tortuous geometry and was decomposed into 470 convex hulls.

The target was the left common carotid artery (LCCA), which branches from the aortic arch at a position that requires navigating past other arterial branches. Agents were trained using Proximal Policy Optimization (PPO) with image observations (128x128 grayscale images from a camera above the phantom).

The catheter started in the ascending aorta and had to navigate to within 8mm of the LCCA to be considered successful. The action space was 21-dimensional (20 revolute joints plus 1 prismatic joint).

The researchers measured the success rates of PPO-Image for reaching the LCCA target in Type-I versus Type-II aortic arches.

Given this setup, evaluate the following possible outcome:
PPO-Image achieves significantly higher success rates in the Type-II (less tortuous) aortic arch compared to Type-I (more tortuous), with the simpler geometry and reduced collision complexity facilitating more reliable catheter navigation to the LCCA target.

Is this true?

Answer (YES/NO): YES